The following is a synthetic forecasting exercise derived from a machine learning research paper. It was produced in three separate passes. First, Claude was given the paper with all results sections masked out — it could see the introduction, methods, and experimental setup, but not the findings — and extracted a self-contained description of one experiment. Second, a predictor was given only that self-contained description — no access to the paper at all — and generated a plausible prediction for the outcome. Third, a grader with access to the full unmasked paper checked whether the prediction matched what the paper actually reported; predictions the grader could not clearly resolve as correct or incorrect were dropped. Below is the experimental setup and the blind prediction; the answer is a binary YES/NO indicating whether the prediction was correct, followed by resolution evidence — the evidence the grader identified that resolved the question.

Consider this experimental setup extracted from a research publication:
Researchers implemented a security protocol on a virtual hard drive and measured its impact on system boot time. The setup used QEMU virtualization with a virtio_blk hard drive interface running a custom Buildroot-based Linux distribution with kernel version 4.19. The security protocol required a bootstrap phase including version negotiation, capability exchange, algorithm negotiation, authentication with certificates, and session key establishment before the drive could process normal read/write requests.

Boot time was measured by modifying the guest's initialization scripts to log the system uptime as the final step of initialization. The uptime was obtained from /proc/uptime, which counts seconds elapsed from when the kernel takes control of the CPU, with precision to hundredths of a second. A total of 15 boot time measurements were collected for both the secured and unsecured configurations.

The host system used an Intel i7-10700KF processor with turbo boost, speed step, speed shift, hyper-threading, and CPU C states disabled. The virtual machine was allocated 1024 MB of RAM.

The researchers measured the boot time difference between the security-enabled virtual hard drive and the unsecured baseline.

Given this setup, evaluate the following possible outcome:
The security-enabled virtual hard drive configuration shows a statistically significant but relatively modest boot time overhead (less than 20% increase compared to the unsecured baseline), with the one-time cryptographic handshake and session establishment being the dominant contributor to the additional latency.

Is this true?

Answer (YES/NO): NO